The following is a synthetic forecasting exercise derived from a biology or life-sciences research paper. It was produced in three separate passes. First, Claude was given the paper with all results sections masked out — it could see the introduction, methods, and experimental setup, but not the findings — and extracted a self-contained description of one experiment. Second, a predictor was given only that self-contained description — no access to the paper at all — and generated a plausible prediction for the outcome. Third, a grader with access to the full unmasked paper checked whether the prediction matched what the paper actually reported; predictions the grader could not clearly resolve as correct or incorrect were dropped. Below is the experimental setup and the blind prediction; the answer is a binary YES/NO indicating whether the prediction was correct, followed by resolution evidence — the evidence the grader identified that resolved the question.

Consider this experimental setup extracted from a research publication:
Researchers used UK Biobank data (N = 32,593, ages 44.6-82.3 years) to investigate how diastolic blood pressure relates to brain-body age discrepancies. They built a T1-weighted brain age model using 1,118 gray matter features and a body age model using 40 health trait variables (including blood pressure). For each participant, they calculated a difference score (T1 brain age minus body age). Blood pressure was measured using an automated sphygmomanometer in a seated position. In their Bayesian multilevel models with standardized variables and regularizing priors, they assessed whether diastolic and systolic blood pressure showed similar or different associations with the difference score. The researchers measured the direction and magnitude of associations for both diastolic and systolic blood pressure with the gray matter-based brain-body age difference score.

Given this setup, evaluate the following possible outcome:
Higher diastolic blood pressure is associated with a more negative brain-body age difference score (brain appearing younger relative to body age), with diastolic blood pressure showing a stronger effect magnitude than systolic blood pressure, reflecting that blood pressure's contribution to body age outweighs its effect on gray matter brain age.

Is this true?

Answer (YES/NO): NO